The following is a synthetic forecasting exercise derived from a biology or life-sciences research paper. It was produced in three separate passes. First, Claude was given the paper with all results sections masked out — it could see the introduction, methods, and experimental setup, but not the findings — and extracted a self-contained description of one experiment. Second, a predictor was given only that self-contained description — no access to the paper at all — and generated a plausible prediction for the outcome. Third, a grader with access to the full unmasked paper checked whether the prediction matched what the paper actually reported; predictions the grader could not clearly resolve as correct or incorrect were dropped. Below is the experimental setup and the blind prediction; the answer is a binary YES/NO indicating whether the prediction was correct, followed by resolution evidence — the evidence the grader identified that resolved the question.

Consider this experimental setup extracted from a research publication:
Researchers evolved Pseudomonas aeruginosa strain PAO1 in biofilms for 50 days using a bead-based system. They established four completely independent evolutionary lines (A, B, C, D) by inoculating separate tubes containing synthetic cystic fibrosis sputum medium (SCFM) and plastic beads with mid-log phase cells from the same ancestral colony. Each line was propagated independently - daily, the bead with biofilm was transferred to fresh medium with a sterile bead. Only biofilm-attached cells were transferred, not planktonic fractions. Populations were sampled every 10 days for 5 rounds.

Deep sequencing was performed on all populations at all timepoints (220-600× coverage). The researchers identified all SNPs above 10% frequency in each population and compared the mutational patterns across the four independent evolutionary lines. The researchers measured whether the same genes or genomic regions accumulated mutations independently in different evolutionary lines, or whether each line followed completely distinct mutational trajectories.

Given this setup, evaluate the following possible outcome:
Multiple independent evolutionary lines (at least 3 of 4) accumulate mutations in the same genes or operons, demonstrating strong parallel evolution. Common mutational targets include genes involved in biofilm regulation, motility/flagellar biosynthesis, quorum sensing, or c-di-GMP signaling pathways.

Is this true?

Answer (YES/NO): YES